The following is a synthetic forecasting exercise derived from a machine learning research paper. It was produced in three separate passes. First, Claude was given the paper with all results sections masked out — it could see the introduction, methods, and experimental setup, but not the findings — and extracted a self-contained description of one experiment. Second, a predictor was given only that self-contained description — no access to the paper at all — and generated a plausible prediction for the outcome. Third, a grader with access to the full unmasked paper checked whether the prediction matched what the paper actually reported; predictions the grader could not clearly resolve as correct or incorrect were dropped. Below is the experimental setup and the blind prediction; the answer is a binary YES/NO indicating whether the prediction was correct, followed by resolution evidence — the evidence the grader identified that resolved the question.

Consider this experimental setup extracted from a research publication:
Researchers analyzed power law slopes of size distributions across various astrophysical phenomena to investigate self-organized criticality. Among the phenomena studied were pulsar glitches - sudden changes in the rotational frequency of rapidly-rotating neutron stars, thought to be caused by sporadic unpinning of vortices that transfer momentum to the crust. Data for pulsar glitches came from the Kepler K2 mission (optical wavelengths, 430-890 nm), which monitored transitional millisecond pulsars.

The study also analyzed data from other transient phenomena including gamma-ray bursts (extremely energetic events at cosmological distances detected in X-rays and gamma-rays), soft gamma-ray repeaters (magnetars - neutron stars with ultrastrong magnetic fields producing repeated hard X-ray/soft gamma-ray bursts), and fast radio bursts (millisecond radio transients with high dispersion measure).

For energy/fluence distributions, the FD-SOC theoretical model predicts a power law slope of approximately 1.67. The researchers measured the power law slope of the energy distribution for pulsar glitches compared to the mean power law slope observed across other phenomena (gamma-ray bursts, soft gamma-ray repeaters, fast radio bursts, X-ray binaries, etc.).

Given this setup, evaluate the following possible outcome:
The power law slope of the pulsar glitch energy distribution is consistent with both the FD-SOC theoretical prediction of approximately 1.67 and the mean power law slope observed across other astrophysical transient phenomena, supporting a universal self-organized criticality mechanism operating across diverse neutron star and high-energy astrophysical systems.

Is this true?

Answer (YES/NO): NO